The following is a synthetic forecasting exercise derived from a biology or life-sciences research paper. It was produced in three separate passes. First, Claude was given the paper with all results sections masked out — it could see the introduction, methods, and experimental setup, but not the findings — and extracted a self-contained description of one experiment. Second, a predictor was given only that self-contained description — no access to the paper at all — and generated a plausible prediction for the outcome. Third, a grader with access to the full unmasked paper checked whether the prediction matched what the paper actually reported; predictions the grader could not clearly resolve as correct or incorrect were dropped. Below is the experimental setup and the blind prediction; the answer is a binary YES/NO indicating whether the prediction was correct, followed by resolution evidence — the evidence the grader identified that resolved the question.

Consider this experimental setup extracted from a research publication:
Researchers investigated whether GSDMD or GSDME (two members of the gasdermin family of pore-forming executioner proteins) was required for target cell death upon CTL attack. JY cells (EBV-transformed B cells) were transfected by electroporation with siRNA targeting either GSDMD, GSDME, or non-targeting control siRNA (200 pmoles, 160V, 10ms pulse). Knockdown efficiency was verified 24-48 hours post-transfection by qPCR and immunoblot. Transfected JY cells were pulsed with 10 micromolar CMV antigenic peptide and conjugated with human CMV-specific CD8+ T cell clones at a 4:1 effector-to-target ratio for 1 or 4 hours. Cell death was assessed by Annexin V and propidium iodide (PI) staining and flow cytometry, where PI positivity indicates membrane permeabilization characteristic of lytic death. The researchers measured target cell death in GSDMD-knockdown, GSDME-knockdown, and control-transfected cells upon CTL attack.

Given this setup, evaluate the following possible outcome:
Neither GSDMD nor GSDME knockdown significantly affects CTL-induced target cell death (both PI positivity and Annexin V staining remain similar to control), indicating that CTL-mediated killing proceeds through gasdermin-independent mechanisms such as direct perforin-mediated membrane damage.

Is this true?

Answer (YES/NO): NO